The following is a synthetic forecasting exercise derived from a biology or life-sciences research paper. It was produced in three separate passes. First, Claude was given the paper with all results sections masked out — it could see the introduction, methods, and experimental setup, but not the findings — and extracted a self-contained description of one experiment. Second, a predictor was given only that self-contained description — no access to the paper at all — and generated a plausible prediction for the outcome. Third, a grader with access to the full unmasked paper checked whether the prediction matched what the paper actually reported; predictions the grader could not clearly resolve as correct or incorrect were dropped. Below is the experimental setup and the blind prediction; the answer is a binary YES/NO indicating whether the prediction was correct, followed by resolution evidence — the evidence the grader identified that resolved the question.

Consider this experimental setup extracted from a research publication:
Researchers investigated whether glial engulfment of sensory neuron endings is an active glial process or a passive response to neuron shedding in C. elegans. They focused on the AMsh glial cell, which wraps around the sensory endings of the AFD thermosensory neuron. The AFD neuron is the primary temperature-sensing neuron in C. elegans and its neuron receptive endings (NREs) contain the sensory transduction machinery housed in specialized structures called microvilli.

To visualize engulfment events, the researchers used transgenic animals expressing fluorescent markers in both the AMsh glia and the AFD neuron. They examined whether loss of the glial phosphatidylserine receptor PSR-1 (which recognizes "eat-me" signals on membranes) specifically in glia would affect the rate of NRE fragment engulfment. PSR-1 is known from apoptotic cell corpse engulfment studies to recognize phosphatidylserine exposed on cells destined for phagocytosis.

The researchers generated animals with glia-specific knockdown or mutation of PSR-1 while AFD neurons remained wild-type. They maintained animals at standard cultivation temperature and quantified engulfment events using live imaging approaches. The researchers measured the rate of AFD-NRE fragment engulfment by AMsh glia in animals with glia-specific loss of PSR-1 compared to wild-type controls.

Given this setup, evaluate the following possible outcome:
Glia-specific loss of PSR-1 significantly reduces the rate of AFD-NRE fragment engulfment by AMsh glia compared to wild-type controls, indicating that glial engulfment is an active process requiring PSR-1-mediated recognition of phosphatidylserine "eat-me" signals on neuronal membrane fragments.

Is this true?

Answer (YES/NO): YES